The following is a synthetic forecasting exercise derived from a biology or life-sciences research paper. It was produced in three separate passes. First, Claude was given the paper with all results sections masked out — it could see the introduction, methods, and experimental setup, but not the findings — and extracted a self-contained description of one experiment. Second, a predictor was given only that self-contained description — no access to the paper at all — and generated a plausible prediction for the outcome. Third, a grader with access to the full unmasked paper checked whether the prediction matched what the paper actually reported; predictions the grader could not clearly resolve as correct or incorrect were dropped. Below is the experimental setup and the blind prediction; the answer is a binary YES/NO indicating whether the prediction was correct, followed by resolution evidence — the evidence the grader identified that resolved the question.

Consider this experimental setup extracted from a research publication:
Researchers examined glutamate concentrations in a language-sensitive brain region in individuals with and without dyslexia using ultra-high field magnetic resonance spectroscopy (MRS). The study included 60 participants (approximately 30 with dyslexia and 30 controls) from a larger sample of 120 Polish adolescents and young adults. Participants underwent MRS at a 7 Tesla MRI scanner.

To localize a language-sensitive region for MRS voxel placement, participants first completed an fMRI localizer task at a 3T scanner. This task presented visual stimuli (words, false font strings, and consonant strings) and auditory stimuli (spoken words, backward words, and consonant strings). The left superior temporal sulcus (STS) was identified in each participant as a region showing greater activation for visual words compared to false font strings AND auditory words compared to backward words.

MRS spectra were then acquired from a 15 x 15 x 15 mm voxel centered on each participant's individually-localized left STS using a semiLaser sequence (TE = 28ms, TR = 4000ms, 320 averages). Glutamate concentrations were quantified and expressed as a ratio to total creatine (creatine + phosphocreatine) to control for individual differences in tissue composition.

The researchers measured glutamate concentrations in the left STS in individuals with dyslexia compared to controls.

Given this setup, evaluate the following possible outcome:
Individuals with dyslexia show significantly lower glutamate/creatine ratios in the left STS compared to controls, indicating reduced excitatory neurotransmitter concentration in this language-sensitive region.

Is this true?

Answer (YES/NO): NO